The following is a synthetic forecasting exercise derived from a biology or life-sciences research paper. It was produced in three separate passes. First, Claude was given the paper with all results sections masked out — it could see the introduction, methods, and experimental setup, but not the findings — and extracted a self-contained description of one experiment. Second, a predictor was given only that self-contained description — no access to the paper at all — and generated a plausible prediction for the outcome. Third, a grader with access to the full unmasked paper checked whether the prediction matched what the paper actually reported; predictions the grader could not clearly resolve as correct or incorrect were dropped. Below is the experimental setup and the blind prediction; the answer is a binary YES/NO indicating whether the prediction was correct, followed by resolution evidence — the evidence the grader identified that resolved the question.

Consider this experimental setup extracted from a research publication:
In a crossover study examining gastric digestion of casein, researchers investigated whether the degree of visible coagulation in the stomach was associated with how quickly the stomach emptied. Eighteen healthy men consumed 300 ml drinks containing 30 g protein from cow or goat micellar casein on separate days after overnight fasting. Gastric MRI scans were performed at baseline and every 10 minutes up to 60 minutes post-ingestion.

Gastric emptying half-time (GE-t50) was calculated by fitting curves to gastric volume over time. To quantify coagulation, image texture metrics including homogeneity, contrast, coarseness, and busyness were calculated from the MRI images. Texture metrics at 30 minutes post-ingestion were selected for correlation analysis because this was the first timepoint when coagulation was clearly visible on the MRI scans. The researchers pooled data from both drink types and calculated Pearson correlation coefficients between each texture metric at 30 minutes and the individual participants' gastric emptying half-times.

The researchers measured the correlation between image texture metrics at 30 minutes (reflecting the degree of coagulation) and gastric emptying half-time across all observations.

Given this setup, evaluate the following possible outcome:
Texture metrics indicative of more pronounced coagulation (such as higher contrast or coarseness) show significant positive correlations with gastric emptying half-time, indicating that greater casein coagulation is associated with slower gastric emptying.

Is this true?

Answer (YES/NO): NO